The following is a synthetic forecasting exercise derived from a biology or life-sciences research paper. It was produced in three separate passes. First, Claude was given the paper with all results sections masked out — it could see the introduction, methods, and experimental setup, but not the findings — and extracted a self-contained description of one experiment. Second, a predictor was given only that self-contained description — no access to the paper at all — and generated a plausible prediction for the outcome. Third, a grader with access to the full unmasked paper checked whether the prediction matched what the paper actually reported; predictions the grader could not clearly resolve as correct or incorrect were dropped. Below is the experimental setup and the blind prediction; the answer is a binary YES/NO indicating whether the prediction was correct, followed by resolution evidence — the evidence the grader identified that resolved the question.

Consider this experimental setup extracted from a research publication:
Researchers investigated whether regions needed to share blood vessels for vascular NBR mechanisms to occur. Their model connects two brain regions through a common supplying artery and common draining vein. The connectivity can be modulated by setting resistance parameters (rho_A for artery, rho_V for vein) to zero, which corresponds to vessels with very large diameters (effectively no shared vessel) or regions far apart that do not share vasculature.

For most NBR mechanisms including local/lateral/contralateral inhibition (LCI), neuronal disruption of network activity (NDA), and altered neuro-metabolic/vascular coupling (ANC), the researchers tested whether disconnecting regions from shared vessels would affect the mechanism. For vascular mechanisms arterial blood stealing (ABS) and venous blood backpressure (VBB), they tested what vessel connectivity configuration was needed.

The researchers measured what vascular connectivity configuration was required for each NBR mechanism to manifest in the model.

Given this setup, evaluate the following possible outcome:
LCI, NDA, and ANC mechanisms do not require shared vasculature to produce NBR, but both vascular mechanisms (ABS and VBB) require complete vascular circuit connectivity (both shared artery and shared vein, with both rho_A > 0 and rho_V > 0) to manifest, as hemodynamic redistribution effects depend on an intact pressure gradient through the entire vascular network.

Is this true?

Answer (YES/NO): NO